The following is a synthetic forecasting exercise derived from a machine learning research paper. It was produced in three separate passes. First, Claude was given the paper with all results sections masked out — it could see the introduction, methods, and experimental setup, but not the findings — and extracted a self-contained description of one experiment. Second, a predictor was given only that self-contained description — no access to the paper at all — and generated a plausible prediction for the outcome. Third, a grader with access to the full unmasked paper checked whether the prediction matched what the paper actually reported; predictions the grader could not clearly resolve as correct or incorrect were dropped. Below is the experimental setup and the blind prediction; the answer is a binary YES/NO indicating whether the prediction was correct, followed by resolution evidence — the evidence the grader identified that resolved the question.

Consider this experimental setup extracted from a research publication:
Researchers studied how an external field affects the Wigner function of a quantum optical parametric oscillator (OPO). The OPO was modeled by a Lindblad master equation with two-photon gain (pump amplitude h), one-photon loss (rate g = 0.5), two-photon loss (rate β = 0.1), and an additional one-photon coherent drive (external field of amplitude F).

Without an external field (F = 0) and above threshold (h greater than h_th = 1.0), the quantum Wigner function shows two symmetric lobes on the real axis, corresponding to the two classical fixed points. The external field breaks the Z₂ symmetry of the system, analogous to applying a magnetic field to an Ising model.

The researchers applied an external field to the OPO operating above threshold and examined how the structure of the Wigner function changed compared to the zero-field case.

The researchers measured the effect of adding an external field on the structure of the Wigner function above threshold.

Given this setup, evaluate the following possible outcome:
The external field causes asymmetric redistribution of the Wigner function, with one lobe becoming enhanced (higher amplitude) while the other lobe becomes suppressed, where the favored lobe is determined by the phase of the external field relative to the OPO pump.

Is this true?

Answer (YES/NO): YES